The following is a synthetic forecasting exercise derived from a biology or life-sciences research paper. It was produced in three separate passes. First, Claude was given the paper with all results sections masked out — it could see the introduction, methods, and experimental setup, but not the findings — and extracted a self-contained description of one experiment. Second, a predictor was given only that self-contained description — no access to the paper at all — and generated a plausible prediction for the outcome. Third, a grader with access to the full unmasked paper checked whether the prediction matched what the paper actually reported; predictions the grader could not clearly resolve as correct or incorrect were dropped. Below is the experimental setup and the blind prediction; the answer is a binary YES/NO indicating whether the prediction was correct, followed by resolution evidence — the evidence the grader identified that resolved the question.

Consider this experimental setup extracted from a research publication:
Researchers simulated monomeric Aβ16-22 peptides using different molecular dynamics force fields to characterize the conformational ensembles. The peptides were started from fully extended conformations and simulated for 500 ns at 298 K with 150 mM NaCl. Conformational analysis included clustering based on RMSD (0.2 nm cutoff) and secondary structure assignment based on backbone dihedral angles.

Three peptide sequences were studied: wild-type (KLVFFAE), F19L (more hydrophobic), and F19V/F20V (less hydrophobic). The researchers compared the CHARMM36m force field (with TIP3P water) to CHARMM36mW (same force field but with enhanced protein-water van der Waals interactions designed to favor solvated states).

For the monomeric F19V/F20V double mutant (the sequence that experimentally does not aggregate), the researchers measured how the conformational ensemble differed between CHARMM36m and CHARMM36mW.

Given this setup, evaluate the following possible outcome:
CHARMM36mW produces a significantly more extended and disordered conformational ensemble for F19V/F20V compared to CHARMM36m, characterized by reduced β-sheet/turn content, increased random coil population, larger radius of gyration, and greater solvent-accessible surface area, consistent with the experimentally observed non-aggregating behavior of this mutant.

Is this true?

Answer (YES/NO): NO